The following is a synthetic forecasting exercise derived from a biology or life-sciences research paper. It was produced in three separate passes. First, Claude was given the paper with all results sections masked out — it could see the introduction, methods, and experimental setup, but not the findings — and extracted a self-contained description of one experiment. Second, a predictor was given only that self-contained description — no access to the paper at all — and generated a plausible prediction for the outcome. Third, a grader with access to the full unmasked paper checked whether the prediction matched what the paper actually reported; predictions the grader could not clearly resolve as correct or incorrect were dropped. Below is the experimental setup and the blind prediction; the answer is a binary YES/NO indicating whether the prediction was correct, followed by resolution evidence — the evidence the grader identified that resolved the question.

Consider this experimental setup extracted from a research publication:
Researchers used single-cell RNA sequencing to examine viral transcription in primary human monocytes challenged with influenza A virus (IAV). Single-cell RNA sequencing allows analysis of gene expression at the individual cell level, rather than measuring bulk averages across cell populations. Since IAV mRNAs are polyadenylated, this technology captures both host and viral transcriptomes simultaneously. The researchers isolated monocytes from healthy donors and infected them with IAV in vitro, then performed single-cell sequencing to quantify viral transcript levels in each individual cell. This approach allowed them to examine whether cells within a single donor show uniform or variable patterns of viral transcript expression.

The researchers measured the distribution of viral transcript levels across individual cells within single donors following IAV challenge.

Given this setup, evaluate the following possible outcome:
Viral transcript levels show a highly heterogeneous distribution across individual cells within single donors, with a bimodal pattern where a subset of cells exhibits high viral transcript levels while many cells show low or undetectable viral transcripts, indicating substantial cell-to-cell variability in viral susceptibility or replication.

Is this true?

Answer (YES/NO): YES